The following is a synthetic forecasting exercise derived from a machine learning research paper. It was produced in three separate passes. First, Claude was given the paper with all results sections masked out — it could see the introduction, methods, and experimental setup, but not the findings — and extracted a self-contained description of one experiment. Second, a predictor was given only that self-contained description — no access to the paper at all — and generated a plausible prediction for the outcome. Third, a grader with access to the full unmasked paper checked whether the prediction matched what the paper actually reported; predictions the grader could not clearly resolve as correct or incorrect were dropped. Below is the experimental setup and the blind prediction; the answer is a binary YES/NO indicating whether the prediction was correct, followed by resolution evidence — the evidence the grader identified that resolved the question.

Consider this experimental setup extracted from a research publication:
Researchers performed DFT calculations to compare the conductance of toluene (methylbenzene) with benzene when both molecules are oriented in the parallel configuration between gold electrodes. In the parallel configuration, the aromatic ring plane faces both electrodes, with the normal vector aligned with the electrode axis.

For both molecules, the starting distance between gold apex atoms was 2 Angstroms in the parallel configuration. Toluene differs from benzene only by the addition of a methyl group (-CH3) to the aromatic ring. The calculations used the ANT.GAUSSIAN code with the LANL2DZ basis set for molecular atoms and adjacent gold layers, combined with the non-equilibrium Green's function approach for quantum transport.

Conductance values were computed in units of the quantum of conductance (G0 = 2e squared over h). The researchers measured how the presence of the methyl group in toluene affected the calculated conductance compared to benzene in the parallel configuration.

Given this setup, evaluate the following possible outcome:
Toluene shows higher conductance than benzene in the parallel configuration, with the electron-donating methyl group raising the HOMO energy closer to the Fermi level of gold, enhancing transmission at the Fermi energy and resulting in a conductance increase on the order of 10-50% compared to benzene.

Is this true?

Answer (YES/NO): NO